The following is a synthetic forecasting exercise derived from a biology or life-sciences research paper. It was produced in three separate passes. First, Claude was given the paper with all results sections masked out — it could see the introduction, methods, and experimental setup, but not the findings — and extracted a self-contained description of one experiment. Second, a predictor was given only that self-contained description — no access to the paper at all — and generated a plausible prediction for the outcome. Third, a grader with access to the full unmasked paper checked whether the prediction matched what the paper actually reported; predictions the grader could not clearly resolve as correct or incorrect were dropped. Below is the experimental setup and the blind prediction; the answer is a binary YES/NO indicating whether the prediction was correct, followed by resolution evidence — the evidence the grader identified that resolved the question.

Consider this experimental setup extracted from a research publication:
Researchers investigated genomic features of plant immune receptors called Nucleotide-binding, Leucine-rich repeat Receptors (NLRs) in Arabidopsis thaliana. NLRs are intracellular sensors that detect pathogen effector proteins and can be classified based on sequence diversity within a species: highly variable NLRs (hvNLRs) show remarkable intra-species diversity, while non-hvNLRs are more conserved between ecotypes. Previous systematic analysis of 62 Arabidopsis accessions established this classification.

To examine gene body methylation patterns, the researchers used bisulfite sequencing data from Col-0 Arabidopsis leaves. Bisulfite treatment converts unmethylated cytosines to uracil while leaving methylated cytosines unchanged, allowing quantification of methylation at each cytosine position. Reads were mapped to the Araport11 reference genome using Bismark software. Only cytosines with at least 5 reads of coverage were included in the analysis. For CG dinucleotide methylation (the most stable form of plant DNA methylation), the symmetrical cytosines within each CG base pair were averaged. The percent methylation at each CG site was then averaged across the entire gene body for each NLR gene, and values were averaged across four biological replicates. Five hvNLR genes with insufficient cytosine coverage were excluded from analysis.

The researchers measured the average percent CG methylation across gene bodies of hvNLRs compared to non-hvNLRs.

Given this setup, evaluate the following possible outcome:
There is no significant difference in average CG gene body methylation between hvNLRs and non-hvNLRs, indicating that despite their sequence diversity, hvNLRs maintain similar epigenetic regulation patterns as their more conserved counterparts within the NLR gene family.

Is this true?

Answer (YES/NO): NO